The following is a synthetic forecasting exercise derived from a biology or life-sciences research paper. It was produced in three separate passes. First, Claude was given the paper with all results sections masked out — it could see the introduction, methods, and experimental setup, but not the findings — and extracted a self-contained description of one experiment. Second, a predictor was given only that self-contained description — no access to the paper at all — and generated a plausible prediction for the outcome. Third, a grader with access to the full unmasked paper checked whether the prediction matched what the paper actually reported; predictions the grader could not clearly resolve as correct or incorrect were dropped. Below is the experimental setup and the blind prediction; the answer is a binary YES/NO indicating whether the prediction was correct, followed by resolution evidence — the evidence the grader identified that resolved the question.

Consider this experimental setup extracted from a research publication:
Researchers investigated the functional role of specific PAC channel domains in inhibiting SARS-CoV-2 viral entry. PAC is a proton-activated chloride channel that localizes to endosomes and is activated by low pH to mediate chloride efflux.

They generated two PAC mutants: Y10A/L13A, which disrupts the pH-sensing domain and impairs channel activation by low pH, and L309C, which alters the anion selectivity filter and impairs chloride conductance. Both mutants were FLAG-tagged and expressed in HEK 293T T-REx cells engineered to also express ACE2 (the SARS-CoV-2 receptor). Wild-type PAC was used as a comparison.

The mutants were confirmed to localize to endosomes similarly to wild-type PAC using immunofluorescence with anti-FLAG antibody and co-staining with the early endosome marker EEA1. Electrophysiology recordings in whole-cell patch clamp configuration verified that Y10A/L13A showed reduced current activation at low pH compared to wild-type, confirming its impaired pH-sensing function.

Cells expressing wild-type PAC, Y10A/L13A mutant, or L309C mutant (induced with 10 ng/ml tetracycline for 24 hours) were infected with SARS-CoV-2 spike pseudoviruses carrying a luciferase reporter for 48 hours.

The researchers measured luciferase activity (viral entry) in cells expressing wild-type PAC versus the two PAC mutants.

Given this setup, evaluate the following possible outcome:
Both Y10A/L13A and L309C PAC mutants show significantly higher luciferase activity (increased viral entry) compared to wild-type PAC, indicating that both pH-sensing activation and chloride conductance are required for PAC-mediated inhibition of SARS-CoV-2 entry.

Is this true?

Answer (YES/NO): NO